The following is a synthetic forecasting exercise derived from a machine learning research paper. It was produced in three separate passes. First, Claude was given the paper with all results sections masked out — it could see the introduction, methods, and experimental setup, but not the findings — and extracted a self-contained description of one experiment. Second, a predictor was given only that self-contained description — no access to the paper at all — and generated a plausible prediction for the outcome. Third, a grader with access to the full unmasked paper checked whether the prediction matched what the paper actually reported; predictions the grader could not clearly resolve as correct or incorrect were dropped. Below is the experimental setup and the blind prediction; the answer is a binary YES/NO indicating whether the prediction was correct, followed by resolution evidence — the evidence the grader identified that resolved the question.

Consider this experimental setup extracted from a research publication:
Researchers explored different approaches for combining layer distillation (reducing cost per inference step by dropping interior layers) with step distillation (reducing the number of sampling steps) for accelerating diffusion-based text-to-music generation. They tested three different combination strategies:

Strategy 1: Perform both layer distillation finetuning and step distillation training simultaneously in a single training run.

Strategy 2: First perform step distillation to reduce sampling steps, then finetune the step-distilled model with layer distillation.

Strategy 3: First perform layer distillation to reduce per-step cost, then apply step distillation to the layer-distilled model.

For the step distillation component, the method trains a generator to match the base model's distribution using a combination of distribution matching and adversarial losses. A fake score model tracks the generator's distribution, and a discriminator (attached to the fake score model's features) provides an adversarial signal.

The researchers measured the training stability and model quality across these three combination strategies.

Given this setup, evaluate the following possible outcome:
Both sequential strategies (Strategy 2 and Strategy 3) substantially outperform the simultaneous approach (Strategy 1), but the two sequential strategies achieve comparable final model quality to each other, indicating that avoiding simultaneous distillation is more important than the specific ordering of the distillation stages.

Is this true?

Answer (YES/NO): NO